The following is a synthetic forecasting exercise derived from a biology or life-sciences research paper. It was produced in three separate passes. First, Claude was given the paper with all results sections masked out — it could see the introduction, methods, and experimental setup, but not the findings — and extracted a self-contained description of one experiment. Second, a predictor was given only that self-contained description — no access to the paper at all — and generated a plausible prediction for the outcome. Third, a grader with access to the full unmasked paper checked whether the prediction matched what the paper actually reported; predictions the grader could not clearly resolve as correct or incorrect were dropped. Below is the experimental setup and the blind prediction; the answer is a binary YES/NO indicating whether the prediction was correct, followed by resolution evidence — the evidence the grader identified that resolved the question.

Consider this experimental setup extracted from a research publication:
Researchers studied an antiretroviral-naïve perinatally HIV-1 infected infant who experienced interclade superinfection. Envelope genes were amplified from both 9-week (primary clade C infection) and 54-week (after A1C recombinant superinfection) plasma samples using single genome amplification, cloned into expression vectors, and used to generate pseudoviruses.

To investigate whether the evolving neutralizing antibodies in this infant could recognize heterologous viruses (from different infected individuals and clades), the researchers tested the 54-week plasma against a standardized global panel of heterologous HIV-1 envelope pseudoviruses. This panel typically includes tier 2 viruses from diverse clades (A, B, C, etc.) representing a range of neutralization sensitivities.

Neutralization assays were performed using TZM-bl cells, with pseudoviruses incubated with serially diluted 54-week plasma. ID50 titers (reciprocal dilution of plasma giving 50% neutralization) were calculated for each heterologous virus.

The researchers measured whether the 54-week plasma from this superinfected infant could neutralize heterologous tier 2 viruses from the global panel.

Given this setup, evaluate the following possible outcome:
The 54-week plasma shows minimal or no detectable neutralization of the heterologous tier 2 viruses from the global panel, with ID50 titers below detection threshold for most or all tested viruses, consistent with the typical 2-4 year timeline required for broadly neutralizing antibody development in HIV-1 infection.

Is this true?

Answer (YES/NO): NO